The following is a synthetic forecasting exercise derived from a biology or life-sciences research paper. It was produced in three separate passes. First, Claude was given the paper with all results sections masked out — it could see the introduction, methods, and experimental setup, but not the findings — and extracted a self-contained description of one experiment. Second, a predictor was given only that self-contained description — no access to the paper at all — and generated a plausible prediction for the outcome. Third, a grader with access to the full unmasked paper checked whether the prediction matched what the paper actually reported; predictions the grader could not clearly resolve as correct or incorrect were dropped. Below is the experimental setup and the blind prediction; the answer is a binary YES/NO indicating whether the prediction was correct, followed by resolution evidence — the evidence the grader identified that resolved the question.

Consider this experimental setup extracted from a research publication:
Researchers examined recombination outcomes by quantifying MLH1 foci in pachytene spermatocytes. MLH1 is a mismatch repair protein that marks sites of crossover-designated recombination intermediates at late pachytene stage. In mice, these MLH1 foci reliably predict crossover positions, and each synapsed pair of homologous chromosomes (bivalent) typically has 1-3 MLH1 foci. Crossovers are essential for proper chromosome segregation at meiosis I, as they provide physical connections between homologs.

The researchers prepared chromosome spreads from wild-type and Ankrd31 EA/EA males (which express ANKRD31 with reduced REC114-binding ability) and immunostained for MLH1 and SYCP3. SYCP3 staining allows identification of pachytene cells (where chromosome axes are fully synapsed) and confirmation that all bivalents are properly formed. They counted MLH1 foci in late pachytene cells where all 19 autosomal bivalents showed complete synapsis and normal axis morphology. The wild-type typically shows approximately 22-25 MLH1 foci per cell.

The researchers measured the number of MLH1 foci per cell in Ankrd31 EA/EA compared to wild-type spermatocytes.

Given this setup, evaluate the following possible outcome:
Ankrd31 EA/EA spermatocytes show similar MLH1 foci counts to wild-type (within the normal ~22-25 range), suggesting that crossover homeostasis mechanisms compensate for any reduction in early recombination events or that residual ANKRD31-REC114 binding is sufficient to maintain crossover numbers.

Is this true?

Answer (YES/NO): YES